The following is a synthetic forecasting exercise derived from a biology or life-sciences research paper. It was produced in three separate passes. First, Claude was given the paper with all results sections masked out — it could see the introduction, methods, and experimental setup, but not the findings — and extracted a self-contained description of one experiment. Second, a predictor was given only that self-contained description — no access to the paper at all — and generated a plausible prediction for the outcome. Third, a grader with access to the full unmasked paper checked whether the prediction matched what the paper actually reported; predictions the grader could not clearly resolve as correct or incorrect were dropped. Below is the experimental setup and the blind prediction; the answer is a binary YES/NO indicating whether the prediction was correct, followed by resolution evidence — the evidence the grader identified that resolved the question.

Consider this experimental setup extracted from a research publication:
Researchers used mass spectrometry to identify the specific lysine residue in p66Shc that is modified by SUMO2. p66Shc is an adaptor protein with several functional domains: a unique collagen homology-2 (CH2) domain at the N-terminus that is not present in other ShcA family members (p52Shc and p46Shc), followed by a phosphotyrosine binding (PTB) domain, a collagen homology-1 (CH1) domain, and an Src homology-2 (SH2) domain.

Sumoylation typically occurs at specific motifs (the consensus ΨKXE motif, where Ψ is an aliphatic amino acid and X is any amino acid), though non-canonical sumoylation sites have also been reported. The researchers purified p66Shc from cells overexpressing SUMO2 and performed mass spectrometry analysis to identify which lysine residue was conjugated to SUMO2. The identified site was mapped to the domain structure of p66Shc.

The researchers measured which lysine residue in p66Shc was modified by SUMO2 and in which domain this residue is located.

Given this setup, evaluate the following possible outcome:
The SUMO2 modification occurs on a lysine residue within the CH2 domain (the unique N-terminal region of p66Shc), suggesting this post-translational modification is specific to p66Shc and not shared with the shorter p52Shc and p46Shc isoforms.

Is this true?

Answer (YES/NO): YES